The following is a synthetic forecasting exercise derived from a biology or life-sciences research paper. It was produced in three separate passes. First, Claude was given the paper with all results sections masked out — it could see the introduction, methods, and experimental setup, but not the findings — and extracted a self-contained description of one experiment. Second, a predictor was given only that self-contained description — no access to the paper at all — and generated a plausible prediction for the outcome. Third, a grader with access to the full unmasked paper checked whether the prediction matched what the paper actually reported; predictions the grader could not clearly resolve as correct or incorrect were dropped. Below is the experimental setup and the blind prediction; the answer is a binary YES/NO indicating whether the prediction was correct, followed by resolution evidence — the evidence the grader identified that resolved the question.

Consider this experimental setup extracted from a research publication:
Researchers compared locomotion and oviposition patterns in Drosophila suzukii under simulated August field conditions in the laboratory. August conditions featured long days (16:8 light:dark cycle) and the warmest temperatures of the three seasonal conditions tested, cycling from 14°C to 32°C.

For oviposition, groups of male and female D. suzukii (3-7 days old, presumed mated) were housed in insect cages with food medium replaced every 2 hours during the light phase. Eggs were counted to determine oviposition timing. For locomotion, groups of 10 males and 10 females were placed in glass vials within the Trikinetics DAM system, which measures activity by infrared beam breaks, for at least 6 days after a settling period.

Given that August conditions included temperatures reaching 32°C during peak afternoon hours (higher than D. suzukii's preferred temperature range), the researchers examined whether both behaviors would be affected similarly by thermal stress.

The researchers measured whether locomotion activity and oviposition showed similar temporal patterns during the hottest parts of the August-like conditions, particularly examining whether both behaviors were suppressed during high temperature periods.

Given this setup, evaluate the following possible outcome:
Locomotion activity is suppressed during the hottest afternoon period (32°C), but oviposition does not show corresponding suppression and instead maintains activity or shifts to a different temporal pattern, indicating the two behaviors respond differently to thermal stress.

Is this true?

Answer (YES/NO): NO